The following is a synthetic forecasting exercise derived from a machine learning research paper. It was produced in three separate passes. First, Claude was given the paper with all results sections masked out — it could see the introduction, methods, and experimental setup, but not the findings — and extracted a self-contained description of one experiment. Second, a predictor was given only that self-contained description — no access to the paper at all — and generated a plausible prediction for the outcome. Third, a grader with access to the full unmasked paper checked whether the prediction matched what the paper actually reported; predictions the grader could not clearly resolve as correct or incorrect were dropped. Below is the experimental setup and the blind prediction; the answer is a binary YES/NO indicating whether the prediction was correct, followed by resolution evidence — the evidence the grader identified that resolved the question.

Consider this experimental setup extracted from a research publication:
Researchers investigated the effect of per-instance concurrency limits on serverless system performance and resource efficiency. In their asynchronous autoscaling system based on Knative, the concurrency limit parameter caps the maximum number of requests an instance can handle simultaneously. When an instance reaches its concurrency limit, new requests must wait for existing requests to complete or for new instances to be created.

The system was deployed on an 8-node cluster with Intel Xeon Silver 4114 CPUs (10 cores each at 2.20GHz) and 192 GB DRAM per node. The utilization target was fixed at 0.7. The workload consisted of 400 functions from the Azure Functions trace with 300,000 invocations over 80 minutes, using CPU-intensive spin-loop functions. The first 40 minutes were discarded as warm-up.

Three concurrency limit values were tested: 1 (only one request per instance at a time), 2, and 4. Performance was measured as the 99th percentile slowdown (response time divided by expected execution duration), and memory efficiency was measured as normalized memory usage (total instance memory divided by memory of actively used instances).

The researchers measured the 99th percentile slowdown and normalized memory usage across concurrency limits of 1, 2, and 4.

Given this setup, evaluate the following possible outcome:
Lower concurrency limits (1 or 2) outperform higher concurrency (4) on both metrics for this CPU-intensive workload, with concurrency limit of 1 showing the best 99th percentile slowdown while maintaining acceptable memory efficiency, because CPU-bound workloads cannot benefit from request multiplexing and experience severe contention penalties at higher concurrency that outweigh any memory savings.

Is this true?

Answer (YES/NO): NO